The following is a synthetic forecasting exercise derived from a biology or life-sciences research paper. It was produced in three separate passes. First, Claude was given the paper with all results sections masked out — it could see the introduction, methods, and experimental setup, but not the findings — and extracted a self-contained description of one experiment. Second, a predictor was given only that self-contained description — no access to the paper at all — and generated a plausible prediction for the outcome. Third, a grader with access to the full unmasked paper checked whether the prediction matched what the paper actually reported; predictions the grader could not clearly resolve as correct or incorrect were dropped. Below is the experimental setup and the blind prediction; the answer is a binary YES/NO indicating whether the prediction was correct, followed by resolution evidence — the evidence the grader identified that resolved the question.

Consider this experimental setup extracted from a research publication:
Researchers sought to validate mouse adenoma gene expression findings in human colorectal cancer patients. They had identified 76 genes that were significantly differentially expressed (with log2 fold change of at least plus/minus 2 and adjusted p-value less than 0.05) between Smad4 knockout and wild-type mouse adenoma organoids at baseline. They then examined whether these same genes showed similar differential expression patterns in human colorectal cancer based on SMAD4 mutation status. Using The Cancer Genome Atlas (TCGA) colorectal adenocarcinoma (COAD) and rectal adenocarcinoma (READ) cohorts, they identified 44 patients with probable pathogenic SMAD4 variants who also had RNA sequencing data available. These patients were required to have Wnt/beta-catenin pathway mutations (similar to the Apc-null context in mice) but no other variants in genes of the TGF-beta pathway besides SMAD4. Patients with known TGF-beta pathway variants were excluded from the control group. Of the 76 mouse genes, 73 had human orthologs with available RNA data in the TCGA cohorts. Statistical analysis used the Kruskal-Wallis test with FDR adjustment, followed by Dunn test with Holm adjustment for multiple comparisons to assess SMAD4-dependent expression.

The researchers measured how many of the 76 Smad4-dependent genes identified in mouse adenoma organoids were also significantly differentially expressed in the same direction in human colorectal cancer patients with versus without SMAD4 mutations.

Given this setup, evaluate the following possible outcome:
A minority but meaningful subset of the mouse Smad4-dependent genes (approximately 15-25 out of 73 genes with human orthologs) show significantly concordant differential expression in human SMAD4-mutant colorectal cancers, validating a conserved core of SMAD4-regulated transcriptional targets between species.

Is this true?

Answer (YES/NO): NO